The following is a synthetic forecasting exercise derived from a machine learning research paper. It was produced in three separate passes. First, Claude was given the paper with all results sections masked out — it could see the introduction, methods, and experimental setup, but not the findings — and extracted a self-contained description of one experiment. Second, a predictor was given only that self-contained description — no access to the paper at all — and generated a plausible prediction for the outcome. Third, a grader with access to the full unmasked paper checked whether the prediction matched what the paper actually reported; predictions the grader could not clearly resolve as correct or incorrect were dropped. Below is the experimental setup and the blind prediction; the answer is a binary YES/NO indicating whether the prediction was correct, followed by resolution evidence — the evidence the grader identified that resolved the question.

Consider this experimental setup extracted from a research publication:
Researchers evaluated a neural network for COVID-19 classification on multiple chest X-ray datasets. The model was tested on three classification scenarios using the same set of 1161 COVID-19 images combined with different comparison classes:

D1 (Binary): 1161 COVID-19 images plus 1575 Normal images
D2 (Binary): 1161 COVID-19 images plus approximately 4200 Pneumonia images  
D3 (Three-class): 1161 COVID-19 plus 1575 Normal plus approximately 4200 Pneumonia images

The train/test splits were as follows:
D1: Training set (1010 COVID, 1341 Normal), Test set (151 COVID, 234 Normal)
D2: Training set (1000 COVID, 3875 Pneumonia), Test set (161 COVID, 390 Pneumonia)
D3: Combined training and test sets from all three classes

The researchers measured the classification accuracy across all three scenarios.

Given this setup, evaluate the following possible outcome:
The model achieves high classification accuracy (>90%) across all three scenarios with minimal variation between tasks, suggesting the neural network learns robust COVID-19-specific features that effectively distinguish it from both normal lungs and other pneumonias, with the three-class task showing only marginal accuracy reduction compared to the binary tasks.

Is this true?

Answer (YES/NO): NO